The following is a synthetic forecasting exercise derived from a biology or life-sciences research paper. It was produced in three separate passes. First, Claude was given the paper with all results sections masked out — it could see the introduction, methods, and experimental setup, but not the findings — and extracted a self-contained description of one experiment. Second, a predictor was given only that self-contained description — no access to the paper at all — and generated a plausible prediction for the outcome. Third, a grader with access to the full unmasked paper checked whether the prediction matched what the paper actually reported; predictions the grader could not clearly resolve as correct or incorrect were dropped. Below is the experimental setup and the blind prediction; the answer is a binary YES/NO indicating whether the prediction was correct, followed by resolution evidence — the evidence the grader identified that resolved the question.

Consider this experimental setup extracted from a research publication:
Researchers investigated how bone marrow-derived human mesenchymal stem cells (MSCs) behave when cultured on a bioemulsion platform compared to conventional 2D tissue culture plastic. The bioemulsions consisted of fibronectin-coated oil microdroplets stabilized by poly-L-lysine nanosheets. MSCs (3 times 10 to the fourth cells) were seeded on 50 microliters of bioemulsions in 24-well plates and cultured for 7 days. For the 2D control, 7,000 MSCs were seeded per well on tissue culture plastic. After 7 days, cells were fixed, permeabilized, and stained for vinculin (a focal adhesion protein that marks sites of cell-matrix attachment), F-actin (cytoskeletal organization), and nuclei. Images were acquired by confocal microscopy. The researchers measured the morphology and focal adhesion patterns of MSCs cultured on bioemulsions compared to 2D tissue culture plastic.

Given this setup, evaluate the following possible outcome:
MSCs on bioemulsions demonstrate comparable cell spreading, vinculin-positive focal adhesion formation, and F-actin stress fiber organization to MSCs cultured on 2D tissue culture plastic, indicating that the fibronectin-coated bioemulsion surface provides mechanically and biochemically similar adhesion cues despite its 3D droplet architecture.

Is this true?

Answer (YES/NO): YES